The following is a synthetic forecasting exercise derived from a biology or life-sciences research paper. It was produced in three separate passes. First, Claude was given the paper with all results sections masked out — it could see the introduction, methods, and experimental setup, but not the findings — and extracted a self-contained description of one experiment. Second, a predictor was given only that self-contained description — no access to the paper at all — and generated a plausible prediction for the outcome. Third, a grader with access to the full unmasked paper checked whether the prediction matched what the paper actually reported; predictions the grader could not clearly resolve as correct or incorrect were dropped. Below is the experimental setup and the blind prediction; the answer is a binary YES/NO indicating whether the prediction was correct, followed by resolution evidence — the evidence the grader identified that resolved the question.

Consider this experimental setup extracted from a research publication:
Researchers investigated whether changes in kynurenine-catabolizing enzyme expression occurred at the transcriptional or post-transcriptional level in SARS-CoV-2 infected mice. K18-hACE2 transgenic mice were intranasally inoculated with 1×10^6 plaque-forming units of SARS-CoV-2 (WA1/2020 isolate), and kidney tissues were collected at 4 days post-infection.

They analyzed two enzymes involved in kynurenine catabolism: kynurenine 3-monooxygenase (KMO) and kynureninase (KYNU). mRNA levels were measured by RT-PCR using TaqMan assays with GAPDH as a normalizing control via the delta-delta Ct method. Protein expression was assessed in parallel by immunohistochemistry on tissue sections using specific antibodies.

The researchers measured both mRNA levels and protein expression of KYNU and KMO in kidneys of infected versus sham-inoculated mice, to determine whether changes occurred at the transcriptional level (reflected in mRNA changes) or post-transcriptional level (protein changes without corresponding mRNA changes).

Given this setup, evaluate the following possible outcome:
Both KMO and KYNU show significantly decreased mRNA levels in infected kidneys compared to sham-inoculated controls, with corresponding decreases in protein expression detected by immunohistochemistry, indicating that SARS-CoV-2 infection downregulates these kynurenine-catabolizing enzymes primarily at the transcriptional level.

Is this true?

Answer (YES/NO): NO